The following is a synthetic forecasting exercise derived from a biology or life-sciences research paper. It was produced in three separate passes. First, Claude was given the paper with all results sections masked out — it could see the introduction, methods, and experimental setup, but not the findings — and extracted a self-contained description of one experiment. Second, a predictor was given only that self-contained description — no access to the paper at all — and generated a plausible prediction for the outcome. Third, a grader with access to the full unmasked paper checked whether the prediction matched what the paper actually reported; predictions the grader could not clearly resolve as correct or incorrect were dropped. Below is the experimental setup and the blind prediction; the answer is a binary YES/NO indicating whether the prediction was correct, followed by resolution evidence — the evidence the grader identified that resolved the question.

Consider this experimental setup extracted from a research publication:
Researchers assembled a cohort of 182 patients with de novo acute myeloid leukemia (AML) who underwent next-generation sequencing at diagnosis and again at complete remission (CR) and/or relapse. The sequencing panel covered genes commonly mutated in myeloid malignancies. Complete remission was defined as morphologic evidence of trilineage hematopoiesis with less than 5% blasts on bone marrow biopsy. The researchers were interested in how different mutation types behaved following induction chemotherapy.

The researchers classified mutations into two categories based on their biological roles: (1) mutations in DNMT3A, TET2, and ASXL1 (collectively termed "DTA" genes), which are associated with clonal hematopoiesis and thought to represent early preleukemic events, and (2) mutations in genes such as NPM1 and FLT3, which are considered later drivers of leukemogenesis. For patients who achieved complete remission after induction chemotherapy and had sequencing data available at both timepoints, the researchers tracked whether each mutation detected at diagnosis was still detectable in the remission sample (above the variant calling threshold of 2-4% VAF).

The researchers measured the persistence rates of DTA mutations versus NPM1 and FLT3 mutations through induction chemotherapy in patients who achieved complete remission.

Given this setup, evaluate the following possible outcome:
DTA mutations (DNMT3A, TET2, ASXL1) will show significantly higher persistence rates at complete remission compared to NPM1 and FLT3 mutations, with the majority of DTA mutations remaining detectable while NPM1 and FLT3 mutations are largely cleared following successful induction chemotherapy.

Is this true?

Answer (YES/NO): YES